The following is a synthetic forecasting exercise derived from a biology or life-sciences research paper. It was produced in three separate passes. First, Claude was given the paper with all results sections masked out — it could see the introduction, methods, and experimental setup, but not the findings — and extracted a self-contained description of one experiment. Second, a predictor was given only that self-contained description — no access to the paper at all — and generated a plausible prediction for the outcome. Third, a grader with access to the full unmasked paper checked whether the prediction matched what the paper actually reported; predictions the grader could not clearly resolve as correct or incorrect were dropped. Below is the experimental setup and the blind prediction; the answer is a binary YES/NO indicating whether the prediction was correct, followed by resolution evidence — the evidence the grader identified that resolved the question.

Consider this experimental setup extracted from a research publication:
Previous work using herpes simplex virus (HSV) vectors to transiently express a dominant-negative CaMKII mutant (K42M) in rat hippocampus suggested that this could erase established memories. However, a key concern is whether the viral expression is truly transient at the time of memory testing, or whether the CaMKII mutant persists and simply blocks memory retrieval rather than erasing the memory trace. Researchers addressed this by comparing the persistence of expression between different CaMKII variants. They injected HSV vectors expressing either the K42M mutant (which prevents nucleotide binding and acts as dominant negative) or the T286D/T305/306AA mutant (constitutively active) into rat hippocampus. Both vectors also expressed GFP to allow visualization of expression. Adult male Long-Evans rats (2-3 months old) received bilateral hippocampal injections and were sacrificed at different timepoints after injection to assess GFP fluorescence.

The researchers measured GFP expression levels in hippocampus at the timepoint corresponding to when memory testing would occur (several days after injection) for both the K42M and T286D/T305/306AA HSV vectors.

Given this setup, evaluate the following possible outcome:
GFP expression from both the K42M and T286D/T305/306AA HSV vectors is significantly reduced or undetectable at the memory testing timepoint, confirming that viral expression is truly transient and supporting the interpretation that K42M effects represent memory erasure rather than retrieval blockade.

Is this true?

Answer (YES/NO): YES